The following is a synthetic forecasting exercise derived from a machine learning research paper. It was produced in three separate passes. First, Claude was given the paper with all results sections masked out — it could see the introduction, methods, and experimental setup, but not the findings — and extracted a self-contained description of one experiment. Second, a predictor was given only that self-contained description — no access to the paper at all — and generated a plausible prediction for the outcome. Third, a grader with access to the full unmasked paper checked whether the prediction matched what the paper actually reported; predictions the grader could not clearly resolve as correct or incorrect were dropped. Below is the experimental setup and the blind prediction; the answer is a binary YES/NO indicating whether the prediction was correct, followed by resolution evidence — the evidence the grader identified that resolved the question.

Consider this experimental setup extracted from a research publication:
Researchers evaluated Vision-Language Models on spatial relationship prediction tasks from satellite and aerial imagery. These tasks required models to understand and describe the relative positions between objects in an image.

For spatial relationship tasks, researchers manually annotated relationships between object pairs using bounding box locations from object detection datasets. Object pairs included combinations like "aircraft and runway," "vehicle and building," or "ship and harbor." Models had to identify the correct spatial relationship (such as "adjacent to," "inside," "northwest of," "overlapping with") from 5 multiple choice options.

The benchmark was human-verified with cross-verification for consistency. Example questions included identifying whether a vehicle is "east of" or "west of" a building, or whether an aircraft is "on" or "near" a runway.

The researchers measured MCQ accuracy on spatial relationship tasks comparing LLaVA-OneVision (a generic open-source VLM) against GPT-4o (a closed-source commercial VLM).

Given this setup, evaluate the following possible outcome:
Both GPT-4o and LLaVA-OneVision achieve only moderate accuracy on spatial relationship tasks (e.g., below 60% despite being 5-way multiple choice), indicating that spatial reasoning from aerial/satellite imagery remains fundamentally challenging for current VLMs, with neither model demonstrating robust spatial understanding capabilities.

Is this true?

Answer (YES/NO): YES